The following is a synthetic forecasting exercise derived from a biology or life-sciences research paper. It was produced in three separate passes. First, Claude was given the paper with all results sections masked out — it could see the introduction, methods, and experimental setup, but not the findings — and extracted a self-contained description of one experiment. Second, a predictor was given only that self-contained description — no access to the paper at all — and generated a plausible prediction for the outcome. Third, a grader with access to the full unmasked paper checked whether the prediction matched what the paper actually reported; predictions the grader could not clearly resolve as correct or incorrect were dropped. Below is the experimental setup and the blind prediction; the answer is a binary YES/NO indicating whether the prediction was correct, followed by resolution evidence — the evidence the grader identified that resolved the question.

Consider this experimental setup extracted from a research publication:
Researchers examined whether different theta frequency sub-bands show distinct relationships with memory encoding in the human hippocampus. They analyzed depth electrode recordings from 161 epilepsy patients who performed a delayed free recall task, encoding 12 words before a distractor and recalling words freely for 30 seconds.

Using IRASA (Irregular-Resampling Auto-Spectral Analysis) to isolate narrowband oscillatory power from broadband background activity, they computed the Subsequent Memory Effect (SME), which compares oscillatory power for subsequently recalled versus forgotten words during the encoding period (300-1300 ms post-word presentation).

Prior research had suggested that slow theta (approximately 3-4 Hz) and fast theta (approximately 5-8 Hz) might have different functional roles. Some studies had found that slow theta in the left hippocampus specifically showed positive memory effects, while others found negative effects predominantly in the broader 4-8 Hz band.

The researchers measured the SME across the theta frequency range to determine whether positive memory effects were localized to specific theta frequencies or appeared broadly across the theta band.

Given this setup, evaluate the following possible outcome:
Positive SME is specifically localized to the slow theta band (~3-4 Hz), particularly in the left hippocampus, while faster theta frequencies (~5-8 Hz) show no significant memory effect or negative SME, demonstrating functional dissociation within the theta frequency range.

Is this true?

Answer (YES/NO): NO